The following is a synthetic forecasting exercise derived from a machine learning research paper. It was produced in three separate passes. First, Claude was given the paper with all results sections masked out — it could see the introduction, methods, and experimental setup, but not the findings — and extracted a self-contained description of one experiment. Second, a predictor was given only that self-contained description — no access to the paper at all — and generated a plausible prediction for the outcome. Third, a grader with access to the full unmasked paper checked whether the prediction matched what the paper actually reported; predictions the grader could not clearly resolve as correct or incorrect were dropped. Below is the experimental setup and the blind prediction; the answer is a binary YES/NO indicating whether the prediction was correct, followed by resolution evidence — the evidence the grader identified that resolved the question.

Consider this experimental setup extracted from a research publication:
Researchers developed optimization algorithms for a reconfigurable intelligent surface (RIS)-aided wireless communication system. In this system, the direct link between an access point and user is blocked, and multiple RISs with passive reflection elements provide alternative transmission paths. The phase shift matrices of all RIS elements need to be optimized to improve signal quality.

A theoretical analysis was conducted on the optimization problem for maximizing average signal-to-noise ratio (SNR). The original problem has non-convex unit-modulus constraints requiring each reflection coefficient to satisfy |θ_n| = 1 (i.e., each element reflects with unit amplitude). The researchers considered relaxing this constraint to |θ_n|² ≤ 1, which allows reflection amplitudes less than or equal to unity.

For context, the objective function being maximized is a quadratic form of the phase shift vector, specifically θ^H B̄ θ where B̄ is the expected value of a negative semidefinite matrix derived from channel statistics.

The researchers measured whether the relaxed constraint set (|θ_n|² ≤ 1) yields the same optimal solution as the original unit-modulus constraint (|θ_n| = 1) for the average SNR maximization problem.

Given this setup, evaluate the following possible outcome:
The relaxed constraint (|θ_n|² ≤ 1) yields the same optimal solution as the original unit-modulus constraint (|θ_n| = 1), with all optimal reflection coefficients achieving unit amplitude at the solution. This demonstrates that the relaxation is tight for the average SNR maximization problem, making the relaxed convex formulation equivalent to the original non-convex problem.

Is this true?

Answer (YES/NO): YES